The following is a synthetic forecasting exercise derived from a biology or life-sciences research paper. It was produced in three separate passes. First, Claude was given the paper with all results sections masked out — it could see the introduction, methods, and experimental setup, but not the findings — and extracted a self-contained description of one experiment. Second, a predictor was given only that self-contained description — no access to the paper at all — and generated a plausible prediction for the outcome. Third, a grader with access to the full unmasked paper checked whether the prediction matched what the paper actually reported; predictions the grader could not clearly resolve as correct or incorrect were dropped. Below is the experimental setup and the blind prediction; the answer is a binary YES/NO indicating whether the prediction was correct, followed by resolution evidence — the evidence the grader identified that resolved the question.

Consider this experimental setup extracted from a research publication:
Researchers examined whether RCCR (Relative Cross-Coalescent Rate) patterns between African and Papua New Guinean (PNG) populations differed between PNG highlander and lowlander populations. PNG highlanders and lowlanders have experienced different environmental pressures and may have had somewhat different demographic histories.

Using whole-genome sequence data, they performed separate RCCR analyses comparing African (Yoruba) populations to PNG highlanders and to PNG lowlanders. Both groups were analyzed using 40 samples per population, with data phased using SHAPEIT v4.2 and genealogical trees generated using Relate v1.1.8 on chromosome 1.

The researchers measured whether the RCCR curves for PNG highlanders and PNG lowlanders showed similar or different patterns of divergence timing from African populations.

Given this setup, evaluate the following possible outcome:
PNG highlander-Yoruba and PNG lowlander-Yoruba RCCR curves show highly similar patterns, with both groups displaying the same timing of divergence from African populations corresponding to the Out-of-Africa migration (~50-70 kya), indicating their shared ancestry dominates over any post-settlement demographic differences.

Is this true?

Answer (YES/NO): NO